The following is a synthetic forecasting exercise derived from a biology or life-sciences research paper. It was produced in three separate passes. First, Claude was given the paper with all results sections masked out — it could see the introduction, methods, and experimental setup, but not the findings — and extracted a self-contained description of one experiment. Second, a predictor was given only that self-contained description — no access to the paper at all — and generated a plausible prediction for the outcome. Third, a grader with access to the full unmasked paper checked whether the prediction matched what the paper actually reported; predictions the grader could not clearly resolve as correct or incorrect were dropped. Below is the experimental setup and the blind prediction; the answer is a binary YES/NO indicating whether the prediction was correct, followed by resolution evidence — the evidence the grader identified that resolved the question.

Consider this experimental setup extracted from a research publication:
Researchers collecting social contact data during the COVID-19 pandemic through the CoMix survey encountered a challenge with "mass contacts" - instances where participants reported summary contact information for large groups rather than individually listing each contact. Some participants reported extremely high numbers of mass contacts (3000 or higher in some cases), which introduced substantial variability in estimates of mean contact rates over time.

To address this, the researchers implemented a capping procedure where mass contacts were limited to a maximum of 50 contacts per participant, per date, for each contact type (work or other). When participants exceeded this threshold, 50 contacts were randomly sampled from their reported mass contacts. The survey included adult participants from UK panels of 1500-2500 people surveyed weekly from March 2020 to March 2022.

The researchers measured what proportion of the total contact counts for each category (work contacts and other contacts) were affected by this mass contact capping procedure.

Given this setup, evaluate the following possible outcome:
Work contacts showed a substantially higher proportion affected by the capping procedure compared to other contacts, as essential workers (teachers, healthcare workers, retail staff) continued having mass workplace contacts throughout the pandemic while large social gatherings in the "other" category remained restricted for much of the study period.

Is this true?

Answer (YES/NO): NO